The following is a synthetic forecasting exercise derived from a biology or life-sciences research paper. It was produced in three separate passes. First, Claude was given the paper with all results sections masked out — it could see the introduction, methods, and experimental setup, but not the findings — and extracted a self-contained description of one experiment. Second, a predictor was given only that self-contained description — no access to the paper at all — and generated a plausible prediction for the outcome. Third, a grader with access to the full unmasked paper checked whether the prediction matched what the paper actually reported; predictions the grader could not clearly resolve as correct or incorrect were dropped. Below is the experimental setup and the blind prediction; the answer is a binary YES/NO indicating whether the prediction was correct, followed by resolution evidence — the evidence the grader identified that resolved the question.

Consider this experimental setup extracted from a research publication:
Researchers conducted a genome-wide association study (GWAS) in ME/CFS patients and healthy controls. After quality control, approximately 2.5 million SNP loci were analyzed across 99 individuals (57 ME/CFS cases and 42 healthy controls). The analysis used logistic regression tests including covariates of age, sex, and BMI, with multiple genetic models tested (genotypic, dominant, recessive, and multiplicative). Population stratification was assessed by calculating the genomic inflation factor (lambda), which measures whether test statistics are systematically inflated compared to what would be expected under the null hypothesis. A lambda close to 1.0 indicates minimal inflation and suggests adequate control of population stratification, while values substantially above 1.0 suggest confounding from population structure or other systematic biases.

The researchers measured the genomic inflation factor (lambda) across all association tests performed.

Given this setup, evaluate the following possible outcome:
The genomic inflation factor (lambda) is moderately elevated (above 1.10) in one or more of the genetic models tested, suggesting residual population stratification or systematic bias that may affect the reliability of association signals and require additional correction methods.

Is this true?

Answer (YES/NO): NO